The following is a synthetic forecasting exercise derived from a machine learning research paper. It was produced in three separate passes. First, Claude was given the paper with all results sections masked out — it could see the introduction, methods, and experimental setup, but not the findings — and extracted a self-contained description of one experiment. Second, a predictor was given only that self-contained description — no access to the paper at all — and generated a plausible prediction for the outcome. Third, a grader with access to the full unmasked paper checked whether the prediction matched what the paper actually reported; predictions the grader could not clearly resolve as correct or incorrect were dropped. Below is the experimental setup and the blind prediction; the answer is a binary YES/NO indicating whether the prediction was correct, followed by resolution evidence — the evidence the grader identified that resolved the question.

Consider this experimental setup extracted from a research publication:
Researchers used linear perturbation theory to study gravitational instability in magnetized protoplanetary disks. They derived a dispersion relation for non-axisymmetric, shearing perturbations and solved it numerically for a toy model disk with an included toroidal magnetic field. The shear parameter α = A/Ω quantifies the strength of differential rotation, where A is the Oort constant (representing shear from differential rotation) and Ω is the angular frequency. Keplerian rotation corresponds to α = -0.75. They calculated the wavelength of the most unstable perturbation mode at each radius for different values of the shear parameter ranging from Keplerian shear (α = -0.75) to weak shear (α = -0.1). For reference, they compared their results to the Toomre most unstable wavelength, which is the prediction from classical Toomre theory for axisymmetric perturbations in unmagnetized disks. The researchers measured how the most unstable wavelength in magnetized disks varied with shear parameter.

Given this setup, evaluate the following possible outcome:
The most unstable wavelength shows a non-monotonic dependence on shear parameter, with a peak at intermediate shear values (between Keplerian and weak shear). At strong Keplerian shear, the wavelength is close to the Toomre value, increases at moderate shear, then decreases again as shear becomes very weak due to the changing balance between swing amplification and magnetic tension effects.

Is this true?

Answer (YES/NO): NO